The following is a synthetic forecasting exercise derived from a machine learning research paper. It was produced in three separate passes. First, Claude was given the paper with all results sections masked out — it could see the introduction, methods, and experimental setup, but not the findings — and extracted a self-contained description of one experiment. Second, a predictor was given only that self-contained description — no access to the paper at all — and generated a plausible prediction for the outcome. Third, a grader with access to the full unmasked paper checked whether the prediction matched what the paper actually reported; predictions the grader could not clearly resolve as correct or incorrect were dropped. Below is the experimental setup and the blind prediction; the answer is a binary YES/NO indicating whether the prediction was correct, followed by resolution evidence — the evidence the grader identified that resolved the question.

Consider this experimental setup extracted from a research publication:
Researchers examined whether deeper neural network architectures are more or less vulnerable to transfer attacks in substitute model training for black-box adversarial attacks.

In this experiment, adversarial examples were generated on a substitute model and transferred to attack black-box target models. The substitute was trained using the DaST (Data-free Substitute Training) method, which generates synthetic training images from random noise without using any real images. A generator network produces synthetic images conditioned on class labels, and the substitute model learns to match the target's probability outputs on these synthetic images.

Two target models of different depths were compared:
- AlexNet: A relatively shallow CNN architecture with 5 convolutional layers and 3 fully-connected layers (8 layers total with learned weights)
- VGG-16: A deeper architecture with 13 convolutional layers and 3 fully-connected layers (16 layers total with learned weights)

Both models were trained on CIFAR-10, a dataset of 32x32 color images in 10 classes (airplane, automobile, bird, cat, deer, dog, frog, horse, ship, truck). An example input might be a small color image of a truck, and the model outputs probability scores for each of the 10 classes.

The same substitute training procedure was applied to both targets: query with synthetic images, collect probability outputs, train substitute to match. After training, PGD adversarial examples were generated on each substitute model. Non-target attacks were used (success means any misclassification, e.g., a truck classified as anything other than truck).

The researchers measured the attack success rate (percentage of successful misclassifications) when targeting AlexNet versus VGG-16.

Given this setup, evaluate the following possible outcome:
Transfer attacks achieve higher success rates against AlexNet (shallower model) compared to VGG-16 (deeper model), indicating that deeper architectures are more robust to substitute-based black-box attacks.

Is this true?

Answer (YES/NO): YES